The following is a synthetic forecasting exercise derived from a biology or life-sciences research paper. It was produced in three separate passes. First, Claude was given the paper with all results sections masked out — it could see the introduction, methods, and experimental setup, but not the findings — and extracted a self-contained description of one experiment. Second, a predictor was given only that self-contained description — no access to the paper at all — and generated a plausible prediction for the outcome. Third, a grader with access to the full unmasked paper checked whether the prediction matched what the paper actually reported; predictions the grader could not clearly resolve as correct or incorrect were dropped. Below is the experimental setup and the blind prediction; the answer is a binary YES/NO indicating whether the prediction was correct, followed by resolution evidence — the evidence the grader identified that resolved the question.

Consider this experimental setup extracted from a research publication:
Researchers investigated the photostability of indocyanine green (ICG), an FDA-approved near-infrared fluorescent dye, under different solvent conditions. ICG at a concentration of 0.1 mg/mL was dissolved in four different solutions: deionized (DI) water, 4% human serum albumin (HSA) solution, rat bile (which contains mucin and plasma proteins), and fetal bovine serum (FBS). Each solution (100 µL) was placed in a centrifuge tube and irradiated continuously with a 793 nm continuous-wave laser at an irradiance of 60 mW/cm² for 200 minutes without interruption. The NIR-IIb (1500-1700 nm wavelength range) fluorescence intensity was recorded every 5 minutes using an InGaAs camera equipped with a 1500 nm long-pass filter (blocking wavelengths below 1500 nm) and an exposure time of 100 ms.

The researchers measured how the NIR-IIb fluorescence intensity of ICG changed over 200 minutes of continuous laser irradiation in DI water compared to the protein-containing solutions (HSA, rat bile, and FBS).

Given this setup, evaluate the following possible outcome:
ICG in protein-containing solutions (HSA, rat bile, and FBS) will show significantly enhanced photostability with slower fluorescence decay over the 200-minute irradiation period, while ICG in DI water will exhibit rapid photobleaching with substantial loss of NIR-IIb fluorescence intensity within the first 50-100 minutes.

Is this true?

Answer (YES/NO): NO